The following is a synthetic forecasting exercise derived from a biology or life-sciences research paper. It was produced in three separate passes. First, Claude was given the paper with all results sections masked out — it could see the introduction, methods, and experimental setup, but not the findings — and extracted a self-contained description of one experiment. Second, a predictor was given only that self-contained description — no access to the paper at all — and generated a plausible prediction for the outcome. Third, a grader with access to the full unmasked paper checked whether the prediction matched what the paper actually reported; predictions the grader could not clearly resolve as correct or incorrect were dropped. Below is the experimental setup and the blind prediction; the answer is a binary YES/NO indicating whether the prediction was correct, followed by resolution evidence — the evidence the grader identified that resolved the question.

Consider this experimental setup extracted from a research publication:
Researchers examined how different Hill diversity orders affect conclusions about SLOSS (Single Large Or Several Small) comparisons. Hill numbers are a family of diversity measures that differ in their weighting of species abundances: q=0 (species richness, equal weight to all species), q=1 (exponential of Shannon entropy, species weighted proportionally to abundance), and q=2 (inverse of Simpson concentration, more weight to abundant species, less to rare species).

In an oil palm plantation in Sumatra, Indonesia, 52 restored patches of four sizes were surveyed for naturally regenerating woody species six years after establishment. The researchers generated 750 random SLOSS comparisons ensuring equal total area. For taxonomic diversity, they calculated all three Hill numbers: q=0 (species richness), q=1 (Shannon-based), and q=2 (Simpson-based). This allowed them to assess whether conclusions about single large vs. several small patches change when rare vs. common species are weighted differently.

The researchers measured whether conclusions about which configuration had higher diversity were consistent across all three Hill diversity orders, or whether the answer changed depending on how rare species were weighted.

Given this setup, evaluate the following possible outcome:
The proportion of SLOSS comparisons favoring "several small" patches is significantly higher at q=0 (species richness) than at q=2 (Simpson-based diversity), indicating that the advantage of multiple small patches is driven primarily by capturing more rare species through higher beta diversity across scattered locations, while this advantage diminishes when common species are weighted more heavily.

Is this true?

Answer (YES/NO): NO